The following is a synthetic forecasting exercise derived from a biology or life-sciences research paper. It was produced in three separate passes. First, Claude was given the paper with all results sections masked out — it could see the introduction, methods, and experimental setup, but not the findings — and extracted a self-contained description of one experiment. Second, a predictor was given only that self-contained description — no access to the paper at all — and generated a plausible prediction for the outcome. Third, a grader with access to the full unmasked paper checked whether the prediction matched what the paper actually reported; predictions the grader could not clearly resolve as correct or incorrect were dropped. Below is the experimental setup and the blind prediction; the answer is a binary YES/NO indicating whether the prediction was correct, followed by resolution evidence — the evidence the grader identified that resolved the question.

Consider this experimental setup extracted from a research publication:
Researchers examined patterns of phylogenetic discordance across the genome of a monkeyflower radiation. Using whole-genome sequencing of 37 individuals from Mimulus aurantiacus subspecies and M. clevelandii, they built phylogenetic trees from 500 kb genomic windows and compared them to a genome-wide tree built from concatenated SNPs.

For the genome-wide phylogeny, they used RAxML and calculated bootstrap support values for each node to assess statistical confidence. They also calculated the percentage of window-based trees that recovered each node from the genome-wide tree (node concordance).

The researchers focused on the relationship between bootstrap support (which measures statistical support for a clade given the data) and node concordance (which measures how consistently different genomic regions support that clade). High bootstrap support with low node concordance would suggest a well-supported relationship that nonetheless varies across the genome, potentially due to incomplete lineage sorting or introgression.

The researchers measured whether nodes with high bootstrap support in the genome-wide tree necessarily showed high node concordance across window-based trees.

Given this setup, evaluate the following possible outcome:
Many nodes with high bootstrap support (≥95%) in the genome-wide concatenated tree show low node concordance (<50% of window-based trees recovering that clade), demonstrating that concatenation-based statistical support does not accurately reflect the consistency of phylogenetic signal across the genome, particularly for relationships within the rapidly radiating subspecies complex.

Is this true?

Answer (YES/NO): YES